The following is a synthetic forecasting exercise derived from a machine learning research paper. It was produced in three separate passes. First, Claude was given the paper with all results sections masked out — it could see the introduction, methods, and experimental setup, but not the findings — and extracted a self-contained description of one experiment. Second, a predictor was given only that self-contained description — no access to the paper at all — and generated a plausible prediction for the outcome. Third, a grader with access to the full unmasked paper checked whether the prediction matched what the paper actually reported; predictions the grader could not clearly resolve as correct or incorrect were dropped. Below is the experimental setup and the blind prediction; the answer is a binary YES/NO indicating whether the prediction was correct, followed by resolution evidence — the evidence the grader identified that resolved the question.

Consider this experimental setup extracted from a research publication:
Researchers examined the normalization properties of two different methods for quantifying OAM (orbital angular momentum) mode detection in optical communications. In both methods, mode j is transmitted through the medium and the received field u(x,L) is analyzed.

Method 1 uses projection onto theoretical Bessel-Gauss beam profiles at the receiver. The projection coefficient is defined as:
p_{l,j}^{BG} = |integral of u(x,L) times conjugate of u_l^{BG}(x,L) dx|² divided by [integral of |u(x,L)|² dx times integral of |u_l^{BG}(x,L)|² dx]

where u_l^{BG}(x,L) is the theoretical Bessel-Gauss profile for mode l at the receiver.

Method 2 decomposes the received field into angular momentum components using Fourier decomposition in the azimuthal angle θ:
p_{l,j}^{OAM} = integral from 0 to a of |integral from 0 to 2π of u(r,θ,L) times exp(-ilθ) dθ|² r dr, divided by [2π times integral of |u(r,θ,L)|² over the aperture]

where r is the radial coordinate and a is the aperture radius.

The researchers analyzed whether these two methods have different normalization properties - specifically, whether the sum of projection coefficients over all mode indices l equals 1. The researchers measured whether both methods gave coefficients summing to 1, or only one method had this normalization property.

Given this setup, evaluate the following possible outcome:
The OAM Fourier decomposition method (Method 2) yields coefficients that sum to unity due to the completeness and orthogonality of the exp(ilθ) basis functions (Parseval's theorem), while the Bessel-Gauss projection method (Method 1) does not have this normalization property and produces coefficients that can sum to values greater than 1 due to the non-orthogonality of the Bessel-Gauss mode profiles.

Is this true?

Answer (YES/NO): NO